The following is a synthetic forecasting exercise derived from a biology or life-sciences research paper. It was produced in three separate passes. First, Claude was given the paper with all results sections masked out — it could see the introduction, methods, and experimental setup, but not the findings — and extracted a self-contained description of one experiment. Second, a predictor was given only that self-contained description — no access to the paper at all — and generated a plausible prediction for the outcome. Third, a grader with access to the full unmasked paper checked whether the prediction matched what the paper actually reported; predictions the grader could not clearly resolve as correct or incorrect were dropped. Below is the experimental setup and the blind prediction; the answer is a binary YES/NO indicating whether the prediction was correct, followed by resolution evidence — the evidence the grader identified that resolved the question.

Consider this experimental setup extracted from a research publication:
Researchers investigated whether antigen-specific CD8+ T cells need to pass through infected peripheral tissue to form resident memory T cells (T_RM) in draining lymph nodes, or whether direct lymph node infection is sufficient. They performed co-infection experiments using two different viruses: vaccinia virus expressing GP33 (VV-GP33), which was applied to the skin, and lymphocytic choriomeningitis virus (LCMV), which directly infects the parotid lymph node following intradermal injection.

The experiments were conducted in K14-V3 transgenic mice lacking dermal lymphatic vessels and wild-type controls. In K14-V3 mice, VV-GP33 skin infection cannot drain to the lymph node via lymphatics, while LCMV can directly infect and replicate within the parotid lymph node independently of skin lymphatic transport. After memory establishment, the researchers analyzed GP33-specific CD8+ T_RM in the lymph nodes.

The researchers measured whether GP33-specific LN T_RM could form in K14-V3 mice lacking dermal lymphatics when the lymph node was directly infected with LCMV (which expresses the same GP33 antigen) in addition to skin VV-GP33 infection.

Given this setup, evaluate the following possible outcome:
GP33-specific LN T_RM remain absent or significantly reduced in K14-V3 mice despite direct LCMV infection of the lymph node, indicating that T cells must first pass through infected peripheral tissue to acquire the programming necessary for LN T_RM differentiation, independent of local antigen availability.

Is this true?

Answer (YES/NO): YES